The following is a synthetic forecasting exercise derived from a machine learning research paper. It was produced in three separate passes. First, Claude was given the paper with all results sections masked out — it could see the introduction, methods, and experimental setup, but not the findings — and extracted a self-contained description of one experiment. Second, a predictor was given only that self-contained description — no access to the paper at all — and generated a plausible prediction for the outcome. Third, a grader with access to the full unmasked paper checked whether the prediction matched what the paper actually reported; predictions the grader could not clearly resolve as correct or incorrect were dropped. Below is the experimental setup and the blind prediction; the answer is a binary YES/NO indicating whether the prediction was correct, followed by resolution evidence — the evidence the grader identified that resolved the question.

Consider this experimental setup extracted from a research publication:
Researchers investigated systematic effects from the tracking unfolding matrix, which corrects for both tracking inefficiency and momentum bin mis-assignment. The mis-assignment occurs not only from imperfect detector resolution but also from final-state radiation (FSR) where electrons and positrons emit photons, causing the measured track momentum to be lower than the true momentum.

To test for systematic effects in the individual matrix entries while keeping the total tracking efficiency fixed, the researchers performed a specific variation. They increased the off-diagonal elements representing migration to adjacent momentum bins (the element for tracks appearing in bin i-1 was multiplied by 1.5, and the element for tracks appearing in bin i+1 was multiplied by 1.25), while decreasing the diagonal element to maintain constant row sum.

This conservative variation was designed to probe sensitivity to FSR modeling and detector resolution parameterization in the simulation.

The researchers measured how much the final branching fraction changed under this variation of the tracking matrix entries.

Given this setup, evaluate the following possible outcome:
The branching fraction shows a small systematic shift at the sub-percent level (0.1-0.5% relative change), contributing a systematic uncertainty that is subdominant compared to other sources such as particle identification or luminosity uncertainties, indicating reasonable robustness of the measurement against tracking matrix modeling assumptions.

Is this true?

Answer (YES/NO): NO